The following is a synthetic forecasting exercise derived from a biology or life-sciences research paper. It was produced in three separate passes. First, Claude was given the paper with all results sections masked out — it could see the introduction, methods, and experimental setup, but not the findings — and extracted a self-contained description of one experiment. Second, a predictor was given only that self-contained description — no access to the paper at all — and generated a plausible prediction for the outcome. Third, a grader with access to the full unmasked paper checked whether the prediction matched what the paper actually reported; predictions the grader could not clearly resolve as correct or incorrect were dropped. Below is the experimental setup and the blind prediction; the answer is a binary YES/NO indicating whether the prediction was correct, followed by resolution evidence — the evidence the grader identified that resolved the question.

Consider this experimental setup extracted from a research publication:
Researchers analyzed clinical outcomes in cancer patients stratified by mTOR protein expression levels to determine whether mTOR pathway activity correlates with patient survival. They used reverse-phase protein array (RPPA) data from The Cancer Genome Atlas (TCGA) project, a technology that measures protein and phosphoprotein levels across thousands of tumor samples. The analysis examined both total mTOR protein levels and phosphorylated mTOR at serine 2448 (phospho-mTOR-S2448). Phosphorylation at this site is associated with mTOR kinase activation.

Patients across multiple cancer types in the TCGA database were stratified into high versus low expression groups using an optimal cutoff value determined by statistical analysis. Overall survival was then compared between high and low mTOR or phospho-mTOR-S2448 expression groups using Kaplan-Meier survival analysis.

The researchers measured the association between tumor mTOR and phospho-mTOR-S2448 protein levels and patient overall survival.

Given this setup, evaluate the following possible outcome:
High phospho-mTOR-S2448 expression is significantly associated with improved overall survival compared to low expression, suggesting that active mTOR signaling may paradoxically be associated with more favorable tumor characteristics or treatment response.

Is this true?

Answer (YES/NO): YES